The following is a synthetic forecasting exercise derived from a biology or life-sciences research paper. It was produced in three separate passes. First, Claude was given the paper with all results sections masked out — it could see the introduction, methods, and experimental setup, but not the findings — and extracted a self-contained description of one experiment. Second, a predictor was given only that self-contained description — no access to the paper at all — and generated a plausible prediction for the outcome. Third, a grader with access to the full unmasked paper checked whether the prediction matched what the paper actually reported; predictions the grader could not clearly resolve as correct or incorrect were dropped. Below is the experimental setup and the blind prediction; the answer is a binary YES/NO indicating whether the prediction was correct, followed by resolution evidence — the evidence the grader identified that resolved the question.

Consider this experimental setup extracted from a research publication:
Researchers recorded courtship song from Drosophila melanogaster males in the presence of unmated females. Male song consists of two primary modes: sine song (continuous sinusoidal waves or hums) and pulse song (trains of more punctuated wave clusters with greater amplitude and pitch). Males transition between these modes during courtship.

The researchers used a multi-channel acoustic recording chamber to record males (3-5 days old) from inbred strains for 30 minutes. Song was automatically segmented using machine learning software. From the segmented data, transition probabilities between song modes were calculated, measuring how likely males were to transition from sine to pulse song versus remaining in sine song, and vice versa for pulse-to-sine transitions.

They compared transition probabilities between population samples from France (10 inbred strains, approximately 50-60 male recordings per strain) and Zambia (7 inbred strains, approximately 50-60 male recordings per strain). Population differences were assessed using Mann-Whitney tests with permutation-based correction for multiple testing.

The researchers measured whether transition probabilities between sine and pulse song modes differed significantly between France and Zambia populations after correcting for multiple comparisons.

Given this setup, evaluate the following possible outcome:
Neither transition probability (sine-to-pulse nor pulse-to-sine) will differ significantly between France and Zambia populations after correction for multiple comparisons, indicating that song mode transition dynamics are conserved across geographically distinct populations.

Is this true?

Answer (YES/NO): YES